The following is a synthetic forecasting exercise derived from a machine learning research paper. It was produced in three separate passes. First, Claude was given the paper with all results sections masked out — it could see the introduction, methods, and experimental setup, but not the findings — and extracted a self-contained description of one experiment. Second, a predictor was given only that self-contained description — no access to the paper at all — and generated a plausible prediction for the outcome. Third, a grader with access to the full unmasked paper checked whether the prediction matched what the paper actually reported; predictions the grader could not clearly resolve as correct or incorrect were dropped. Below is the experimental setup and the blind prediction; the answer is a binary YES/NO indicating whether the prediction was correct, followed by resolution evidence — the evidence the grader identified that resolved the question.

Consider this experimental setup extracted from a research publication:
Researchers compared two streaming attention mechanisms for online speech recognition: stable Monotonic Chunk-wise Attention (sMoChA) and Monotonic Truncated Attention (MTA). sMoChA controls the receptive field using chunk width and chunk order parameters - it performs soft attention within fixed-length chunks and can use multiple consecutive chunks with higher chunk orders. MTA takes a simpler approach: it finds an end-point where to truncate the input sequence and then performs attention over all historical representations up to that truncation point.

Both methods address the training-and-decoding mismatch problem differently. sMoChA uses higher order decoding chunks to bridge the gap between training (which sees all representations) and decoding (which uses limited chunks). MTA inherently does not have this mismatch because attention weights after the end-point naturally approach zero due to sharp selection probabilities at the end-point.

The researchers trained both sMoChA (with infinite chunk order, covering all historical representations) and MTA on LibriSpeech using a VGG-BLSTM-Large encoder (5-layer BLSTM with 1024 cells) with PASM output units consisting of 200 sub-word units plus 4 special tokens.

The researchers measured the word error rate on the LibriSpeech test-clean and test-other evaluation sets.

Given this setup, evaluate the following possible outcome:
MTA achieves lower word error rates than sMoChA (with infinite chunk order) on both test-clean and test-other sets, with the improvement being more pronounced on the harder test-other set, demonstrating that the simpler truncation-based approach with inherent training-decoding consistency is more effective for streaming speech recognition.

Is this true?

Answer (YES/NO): NO